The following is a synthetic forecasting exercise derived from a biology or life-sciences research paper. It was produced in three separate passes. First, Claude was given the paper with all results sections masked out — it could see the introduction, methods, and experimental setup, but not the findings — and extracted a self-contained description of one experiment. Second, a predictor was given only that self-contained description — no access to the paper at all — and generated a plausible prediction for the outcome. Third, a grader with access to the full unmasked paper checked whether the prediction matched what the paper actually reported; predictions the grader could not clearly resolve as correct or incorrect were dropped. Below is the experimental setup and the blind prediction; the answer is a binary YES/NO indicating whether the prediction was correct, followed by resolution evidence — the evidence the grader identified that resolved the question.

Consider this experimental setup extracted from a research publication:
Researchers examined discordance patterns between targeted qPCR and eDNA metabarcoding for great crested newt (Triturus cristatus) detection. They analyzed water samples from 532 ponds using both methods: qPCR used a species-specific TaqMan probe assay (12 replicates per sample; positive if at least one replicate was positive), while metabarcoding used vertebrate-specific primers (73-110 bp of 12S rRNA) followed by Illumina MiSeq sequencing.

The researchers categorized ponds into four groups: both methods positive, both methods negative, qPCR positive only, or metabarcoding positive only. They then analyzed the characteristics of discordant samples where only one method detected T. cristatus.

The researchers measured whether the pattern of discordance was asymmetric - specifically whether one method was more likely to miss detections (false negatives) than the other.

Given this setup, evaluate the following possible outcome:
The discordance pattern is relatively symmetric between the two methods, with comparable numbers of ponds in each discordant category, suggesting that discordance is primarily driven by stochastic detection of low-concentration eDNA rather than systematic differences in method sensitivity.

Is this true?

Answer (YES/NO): NO